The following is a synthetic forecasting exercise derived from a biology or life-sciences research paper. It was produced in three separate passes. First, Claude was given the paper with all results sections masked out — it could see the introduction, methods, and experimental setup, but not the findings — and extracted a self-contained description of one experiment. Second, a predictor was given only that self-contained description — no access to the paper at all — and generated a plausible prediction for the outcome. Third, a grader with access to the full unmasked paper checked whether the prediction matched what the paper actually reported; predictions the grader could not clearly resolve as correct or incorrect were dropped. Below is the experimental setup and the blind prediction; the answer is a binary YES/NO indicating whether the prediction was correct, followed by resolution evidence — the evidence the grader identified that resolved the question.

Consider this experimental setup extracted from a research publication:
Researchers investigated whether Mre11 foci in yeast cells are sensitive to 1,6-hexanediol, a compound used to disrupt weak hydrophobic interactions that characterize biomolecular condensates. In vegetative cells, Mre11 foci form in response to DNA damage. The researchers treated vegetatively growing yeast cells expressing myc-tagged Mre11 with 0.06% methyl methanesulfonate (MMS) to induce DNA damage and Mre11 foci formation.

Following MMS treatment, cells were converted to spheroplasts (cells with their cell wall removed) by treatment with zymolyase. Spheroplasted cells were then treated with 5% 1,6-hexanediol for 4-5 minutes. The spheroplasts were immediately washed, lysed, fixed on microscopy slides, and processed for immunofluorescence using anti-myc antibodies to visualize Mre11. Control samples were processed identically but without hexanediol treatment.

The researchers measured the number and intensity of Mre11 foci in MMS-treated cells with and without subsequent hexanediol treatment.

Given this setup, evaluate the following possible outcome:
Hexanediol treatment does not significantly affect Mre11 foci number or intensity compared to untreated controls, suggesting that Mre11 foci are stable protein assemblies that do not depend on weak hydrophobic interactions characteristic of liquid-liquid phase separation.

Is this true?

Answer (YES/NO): NO